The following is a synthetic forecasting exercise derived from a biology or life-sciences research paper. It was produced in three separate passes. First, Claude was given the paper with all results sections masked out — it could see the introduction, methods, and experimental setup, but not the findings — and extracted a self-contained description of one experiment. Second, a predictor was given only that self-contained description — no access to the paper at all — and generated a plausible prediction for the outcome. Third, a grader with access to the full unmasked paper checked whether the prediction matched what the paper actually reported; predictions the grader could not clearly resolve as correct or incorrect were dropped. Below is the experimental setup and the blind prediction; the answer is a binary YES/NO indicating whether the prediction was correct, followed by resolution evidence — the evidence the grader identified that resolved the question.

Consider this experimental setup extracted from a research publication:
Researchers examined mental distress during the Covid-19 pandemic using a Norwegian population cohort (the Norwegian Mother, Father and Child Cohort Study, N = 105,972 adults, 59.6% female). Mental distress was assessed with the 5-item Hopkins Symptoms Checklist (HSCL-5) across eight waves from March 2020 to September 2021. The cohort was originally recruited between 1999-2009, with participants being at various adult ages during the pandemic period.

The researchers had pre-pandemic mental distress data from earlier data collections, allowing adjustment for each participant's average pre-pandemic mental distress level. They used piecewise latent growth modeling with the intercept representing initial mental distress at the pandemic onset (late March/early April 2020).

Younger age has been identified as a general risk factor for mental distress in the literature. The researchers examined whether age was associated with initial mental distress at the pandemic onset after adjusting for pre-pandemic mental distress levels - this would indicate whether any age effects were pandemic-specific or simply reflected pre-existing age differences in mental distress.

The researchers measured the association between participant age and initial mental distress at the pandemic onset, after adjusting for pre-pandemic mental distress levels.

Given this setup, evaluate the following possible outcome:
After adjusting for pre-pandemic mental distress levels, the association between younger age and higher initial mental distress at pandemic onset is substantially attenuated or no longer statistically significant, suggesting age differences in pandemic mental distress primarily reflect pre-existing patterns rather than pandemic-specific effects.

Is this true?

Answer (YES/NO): YES